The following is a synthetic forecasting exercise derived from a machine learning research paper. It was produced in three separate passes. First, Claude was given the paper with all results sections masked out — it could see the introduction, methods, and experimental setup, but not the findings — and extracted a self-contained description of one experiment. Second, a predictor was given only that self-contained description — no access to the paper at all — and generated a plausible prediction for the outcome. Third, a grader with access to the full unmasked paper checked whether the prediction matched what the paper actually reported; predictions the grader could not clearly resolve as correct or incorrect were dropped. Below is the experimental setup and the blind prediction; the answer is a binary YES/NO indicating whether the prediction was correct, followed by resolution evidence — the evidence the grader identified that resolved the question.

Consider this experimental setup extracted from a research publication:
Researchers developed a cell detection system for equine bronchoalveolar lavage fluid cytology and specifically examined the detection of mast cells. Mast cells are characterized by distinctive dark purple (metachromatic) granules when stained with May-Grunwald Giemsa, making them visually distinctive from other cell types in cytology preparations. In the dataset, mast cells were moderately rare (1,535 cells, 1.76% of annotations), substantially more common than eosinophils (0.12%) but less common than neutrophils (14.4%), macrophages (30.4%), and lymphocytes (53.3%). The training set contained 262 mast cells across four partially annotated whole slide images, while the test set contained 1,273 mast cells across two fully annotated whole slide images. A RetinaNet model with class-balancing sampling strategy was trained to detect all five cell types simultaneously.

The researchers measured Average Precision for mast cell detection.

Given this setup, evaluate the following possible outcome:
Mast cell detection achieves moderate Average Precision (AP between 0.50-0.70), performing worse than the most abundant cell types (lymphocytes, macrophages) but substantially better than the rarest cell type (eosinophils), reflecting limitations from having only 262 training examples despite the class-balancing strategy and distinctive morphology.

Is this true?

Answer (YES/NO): NO